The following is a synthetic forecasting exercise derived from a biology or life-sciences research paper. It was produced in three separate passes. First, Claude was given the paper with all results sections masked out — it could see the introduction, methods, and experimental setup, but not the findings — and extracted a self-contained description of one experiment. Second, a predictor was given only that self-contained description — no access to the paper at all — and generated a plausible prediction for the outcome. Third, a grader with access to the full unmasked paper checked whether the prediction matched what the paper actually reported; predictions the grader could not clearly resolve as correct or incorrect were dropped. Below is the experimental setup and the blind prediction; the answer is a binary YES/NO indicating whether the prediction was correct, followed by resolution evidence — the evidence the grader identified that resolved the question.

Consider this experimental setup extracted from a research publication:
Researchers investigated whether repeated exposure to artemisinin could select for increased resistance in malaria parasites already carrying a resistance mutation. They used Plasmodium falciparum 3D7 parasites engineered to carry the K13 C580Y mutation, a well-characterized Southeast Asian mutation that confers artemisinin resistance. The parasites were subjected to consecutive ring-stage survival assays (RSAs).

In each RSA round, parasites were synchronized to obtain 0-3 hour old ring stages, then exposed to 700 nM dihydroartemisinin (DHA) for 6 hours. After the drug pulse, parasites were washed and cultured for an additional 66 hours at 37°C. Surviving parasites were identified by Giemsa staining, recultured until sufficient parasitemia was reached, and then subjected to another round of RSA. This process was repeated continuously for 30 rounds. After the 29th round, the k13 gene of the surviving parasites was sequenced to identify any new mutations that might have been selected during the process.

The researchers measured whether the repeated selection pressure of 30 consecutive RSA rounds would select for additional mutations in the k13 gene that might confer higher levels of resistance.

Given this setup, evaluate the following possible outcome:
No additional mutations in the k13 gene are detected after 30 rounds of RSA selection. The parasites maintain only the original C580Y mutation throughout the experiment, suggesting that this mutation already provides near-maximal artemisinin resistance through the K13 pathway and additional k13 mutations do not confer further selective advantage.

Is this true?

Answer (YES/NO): NO